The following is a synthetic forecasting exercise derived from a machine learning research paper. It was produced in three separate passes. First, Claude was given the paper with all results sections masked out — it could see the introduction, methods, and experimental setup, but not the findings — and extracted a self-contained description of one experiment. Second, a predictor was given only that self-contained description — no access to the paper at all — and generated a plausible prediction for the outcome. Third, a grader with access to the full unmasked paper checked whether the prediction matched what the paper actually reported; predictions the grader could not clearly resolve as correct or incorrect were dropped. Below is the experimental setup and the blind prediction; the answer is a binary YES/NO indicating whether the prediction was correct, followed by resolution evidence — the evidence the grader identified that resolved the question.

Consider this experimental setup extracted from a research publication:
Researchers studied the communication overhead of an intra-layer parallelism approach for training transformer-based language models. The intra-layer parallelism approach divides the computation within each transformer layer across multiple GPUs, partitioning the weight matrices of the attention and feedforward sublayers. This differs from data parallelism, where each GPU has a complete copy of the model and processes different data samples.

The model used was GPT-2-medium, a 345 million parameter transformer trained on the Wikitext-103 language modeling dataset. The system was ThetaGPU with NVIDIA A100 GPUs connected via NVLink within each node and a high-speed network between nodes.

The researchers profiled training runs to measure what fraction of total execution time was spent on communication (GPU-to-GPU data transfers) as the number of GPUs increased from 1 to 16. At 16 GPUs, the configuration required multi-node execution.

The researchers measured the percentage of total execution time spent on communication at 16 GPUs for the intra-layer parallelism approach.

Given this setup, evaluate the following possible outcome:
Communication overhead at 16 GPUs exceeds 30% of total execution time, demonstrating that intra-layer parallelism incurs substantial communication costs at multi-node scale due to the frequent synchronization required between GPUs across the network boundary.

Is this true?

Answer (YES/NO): YES